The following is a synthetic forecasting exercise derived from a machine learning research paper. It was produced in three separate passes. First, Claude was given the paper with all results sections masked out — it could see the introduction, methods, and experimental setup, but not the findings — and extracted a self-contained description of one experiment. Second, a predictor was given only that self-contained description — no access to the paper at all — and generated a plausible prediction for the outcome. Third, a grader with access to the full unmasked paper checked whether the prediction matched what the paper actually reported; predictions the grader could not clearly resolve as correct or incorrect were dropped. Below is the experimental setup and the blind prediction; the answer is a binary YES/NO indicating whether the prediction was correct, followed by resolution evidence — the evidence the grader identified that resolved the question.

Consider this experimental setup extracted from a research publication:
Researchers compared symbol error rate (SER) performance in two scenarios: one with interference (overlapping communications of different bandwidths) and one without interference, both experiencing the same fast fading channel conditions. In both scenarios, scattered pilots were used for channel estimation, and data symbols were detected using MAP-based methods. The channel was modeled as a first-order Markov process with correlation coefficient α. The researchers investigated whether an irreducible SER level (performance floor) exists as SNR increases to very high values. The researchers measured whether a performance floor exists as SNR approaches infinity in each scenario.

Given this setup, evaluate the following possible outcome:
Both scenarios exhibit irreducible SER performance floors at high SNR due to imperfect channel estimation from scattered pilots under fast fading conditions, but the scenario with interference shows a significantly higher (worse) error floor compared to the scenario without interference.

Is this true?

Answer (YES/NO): NO